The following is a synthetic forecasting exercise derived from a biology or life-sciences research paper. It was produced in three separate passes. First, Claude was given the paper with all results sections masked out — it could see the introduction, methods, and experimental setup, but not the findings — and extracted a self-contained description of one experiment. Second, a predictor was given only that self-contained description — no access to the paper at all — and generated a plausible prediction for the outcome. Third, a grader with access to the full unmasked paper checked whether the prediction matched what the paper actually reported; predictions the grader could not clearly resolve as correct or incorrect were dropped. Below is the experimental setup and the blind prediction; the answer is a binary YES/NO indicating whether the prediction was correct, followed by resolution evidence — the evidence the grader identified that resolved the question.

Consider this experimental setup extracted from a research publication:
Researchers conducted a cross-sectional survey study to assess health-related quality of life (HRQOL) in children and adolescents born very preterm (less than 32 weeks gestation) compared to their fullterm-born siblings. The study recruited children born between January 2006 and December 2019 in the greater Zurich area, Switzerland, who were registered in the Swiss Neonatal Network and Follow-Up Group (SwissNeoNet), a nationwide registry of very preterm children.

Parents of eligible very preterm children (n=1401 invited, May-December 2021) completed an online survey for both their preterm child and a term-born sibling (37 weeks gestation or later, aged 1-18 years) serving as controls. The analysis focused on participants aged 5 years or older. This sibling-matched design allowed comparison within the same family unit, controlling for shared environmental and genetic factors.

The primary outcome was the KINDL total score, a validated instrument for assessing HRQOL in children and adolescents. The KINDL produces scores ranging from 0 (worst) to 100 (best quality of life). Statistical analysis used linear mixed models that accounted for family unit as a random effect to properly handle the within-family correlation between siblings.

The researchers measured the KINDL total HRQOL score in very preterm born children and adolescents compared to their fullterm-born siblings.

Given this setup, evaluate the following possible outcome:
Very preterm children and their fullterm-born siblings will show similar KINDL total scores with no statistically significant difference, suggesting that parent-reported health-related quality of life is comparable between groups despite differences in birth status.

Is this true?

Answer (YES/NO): NO